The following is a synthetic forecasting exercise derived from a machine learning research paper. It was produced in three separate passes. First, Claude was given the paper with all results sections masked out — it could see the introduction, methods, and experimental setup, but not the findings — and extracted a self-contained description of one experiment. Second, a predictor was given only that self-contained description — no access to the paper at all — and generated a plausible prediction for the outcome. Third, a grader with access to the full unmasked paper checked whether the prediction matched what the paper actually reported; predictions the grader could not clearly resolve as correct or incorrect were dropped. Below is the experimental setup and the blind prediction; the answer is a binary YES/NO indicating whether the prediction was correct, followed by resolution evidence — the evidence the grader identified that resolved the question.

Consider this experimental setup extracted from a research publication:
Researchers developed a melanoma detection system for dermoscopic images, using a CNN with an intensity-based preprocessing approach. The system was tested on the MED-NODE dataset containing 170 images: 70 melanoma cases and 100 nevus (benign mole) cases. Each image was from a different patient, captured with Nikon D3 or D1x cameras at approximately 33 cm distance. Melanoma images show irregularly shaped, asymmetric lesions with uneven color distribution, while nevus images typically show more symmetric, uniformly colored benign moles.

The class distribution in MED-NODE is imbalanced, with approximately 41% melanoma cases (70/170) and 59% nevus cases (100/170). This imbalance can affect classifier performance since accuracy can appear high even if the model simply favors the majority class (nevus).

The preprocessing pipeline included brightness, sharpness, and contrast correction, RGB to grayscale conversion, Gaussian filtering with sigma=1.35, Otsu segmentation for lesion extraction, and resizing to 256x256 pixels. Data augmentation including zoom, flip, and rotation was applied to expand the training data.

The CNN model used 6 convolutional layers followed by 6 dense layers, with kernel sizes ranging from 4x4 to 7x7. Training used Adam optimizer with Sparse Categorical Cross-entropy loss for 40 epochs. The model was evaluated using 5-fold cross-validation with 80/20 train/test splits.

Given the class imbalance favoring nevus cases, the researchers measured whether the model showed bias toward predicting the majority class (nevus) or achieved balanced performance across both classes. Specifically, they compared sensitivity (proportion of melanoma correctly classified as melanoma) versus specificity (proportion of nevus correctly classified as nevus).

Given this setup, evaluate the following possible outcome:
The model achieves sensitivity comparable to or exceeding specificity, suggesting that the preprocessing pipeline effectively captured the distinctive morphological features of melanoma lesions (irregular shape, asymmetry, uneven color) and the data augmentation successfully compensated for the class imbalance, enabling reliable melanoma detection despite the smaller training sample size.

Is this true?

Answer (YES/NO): YES